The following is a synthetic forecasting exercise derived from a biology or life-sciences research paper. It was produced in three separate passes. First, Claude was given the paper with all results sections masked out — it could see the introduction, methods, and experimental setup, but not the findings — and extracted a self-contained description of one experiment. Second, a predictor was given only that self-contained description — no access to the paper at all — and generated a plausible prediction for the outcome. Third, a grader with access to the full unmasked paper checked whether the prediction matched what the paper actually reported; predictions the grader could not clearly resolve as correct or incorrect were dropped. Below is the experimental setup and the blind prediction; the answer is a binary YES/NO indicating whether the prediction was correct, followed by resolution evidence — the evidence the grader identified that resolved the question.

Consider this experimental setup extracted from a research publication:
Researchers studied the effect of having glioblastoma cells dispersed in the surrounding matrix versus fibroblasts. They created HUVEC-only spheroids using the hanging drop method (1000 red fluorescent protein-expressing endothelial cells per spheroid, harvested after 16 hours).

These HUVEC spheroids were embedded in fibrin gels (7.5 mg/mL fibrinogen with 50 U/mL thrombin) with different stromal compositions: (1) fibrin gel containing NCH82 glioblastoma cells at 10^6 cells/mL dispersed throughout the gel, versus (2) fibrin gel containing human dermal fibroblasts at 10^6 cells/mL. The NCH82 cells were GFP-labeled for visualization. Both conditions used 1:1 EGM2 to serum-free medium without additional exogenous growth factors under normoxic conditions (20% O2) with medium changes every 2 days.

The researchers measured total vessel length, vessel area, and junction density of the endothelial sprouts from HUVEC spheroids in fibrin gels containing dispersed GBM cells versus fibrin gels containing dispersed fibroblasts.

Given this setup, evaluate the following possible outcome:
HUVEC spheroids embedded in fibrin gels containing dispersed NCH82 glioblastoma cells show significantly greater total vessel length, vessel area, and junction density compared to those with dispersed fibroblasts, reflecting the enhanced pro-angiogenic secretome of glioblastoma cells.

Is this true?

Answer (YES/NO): NO